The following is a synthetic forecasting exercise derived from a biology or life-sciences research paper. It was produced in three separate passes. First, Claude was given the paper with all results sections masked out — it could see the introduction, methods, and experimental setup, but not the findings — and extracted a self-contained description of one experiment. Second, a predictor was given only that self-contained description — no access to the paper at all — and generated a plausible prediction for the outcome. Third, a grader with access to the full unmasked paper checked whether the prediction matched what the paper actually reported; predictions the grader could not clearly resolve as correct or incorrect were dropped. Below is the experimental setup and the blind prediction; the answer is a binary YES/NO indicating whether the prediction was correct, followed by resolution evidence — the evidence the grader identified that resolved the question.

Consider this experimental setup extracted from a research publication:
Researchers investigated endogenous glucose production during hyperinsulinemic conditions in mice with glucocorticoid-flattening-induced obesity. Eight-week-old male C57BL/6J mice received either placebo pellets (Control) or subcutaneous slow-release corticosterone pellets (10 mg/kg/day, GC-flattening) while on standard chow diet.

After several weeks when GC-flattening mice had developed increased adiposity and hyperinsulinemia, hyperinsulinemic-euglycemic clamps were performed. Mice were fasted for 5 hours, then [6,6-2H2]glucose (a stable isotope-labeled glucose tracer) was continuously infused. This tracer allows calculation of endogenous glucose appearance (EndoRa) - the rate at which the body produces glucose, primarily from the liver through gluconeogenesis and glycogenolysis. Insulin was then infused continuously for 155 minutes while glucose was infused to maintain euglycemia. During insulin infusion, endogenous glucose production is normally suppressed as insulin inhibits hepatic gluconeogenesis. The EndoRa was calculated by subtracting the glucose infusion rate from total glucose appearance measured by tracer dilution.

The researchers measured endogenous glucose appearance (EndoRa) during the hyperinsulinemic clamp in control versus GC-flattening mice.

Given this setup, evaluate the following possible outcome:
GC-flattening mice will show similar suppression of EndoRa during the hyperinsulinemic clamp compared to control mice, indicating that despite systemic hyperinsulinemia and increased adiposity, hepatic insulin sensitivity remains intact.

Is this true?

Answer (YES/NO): YES